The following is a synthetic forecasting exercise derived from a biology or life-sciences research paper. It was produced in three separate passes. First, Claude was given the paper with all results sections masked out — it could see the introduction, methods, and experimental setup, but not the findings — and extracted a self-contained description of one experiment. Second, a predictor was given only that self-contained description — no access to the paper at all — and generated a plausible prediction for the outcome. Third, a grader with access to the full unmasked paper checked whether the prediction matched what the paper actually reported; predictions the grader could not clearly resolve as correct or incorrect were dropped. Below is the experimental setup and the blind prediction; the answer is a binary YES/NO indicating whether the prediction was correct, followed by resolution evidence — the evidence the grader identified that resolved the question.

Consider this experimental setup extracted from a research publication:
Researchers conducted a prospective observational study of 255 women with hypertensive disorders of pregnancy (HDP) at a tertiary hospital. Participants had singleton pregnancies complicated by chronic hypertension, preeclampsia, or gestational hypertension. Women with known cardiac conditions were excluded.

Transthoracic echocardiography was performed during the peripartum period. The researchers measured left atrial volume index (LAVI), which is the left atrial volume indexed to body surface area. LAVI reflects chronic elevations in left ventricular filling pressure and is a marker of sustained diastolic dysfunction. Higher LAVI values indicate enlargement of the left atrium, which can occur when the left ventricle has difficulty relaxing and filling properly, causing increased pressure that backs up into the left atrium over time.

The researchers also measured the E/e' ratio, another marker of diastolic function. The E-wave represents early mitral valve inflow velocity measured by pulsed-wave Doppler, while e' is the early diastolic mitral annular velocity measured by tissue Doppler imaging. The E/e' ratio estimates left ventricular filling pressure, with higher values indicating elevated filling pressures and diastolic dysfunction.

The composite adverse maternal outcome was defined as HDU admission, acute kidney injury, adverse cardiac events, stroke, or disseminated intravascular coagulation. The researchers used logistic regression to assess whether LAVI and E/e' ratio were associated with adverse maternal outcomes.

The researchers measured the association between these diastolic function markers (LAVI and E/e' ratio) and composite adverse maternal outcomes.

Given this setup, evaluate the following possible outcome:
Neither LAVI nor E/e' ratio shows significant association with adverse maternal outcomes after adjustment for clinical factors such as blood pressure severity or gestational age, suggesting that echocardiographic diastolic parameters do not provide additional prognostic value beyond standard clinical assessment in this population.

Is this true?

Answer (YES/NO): NO